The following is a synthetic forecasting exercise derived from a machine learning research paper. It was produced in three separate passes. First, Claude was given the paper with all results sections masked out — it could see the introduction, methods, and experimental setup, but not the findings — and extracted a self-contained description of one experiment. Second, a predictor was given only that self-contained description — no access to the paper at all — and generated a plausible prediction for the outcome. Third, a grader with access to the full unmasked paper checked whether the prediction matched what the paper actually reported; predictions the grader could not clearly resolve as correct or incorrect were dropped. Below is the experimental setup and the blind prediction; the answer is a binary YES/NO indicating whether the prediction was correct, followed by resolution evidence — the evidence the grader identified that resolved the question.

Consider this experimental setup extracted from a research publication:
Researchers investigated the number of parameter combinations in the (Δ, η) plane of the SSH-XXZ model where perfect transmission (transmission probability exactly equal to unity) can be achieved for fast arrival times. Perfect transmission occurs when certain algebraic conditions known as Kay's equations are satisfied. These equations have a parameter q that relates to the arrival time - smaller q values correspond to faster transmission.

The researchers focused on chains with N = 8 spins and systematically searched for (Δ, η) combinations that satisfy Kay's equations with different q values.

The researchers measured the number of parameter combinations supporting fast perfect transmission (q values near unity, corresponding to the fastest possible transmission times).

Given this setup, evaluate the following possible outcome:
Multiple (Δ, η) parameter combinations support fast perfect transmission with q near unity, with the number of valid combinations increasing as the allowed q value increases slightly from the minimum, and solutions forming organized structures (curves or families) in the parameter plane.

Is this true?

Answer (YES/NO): NO